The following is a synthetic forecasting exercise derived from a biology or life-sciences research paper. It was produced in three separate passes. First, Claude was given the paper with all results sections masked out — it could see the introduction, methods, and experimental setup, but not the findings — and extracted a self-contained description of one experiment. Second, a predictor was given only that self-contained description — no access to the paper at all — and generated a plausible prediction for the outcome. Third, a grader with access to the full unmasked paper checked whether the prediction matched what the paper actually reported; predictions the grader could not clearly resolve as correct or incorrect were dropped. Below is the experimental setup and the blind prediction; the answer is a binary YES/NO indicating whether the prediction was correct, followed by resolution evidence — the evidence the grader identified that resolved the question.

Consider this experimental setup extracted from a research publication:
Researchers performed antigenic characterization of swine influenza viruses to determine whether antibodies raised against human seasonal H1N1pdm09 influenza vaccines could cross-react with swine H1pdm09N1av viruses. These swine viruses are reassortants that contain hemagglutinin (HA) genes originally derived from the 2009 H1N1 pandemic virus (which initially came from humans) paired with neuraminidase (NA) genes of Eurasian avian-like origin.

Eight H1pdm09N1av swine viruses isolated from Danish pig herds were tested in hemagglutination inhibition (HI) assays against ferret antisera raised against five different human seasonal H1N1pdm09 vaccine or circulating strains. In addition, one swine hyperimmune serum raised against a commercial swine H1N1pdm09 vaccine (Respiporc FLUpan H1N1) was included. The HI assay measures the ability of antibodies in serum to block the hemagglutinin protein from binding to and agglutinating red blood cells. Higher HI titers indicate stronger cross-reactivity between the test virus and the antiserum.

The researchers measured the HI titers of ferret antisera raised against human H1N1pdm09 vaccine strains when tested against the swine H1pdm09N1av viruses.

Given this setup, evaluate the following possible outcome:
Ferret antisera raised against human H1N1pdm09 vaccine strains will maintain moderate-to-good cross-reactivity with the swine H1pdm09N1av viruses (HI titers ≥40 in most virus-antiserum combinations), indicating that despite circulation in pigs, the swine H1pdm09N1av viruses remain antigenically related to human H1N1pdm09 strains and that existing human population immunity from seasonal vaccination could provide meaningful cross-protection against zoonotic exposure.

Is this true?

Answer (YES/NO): NO